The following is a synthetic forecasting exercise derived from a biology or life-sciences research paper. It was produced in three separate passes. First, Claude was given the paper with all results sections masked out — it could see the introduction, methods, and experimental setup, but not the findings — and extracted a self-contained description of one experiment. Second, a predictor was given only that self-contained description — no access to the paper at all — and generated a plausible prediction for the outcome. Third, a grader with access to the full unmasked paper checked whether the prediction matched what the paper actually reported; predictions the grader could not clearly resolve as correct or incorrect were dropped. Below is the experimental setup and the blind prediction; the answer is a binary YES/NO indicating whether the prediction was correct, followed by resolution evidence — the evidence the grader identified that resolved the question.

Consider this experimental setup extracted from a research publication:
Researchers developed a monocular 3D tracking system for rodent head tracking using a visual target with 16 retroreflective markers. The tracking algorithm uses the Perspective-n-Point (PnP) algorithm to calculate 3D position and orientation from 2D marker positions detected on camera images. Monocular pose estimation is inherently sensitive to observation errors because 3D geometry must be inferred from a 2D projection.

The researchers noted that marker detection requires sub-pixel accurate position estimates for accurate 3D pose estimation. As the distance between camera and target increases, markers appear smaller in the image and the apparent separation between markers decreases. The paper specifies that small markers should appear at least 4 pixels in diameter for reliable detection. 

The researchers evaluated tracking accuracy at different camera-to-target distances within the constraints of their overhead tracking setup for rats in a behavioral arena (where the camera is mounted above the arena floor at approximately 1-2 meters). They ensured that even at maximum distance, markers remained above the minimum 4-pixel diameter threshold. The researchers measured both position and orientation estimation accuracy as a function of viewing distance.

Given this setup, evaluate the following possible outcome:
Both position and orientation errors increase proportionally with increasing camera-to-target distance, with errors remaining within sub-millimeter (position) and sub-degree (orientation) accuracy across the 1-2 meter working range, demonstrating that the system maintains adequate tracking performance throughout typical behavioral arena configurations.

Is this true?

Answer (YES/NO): NO